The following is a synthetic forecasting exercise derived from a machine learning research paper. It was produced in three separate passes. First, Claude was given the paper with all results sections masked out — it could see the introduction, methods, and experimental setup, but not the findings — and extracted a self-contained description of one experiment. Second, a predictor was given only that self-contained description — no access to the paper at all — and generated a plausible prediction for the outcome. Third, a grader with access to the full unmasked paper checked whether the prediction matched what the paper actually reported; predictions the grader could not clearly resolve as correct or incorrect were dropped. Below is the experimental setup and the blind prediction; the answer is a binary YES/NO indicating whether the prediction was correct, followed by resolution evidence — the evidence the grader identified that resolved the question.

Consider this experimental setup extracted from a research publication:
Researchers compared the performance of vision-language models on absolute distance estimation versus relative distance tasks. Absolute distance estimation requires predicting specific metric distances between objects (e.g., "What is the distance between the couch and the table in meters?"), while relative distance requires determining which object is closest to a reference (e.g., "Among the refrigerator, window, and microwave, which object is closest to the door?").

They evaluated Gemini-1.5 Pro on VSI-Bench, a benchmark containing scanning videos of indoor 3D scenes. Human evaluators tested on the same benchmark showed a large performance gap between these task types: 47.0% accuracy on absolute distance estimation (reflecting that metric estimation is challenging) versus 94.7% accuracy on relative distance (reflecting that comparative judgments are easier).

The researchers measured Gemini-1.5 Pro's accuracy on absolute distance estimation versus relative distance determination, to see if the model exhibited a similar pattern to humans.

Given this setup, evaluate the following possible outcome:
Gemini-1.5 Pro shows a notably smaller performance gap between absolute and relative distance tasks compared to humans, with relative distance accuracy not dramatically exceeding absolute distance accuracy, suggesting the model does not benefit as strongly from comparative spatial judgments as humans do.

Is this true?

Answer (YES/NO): YES